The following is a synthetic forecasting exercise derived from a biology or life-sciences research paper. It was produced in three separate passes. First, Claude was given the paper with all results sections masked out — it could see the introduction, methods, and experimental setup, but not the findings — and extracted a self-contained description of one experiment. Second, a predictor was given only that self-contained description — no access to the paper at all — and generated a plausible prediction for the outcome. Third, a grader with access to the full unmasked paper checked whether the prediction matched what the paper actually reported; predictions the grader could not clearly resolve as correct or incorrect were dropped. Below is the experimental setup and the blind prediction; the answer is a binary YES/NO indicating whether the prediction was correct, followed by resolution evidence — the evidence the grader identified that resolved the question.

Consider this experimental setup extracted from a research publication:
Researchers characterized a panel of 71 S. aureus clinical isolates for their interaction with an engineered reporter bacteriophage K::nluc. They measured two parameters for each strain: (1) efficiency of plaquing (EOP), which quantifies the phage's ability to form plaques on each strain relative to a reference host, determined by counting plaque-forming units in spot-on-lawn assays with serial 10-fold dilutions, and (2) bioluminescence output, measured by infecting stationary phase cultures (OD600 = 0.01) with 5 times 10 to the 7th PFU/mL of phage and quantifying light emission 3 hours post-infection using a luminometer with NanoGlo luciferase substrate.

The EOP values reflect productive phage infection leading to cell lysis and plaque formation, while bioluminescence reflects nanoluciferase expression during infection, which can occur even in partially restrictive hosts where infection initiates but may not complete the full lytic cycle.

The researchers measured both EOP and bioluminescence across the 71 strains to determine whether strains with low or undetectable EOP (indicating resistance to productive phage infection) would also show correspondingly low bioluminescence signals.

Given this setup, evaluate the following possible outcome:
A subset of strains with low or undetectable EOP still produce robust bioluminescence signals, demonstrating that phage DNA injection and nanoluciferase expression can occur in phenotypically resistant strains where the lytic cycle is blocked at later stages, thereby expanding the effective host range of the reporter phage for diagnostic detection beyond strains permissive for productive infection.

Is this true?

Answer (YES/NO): YES